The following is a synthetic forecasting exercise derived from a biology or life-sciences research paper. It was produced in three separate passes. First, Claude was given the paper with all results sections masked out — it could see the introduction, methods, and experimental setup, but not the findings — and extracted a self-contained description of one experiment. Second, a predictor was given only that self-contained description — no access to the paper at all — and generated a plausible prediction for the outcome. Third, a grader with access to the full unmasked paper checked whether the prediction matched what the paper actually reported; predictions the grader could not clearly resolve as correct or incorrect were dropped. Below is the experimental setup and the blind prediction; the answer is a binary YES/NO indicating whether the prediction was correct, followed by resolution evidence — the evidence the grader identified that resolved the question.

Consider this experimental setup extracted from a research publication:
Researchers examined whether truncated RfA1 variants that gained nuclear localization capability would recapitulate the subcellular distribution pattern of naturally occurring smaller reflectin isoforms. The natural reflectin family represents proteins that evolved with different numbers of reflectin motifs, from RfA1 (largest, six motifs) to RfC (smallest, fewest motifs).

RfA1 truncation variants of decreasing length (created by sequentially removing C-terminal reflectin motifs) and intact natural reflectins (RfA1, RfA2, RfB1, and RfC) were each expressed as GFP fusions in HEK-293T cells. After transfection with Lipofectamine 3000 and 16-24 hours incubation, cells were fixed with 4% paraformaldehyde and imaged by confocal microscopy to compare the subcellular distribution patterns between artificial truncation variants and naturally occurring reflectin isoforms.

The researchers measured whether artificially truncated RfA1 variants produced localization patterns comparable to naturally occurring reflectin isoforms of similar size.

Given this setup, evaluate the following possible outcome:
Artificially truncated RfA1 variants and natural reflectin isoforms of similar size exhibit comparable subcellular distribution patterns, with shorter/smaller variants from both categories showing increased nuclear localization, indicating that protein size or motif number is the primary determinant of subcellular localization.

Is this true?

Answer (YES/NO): YES